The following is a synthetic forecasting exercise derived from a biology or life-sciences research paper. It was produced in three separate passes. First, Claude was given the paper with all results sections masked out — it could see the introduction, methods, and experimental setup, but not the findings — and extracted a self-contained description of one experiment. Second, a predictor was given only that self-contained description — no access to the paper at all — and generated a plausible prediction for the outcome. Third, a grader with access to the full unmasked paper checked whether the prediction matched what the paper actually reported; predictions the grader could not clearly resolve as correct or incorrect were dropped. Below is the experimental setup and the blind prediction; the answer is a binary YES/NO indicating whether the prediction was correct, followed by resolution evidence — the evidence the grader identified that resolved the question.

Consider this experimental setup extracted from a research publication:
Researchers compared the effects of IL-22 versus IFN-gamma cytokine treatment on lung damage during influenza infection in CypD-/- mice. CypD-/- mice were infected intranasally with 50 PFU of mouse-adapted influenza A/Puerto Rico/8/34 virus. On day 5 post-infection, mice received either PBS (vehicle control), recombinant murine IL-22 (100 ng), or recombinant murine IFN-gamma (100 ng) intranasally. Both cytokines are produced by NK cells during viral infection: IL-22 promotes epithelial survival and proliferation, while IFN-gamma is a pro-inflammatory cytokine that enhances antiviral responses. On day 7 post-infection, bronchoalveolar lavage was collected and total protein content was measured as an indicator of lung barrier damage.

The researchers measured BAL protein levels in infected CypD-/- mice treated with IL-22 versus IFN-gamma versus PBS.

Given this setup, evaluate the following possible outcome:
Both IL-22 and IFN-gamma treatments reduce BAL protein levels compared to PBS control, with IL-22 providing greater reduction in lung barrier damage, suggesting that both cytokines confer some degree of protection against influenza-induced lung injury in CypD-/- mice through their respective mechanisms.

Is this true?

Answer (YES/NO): NO